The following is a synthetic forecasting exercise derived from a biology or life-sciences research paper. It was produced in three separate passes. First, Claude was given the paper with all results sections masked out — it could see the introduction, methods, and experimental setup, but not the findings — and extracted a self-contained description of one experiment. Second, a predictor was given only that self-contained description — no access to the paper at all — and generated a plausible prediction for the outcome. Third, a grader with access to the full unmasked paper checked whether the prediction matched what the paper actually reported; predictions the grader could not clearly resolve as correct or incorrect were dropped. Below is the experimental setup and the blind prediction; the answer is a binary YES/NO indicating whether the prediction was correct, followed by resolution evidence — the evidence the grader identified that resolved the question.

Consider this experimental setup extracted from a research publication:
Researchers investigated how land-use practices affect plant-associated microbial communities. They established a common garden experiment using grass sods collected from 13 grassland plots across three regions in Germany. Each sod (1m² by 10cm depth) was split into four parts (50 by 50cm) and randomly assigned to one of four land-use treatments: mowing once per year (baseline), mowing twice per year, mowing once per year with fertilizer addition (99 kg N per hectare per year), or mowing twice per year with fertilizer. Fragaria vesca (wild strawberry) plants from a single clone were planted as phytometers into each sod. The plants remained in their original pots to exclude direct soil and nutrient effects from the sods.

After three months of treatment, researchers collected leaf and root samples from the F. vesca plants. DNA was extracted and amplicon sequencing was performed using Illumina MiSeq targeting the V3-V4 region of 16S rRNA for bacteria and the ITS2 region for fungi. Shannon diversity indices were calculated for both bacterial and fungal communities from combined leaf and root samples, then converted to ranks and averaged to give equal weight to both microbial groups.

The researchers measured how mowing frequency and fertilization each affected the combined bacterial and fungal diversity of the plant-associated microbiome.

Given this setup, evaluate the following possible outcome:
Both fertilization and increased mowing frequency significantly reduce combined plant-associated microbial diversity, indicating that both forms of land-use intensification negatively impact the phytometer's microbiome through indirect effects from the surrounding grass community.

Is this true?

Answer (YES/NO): NO